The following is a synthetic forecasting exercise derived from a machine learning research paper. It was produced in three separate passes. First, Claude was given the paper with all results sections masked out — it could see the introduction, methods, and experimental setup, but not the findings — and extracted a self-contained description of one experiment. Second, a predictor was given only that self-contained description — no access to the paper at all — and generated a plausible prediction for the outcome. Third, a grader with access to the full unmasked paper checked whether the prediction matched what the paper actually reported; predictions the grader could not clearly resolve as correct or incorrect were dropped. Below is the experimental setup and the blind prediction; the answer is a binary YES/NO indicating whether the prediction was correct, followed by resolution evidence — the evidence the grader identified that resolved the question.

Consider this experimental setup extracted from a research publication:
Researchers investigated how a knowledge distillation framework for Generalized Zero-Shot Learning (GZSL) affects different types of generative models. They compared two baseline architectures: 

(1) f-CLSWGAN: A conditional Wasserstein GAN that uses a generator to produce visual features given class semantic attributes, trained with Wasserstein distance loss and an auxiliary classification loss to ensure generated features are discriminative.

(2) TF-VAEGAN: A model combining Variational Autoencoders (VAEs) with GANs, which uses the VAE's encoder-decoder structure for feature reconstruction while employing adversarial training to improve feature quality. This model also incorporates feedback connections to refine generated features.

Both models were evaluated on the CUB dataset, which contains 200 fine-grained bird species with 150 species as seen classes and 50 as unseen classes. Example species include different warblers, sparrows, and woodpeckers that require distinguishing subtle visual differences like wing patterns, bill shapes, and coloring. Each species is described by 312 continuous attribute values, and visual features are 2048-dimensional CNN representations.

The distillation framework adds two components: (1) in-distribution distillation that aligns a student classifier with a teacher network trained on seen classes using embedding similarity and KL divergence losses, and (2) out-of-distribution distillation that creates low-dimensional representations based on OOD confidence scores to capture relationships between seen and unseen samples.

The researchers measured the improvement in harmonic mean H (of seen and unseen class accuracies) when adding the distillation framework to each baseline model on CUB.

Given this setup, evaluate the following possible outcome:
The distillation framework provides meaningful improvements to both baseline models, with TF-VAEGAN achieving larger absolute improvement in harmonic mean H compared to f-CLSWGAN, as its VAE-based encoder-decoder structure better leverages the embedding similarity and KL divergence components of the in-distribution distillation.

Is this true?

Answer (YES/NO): NO